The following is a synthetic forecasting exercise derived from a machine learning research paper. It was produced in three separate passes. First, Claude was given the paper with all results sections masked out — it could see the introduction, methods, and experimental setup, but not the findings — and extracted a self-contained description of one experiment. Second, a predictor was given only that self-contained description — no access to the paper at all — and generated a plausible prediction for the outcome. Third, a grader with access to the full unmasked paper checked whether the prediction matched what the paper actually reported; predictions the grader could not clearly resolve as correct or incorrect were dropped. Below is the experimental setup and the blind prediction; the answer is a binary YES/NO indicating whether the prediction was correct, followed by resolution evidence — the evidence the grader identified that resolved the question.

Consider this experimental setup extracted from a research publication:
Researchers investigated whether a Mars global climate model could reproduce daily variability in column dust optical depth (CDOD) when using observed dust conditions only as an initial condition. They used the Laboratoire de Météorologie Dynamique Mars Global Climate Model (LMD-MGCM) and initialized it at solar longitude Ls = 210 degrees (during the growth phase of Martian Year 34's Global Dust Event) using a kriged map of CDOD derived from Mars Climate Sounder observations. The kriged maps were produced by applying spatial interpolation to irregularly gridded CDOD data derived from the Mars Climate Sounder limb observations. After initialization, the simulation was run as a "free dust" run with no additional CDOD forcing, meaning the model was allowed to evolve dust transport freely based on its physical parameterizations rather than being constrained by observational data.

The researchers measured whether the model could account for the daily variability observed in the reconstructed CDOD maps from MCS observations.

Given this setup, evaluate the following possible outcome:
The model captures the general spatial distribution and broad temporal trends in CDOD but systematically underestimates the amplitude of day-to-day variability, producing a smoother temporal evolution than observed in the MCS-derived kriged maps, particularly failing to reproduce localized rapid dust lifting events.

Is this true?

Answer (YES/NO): NO